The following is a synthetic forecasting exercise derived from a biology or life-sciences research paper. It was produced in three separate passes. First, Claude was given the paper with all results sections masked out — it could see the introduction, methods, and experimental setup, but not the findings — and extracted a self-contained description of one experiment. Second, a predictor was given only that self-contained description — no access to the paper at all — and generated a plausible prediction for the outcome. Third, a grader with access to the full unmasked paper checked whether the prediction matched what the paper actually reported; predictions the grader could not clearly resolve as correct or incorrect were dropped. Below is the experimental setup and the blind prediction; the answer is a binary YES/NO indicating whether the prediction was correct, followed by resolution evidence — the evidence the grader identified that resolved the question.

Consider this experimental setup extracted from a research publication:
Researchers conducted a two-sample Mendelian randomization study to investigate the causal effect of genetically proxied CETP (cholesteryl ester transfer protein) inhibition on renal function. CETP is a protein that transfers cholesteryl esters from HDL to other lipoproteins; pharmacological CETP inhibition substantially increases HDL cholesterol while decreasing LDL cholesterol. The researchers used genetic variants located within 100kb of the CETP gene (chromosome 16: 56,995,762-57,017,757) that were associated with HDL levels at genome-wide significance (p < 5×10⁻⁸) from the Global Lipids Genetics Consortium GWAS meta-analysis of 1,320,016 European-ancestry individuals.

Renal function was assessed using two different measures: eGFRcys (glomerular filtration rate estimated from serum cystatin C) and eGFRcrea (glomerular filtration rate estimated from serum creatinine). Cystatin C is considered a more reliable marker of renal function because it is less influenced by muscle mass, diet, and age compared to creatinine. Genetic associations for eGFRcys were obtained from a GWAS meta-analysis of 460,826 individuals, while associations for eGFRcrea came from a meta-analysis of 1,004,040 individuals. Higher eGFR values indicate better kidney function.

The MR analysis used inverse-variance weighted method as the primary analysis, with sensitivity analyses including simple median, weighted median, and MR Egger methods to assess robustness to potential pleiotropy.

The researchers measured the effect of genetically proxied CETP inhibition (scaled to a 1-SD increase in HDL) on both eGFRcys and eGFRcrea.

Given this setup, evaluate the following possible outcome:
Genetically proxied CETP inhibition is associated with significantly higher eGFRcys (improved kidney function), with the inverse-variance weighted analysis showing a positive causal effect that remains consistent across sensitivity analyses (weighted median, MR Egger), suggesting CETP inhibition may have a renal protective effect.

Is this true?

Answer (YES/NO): NO